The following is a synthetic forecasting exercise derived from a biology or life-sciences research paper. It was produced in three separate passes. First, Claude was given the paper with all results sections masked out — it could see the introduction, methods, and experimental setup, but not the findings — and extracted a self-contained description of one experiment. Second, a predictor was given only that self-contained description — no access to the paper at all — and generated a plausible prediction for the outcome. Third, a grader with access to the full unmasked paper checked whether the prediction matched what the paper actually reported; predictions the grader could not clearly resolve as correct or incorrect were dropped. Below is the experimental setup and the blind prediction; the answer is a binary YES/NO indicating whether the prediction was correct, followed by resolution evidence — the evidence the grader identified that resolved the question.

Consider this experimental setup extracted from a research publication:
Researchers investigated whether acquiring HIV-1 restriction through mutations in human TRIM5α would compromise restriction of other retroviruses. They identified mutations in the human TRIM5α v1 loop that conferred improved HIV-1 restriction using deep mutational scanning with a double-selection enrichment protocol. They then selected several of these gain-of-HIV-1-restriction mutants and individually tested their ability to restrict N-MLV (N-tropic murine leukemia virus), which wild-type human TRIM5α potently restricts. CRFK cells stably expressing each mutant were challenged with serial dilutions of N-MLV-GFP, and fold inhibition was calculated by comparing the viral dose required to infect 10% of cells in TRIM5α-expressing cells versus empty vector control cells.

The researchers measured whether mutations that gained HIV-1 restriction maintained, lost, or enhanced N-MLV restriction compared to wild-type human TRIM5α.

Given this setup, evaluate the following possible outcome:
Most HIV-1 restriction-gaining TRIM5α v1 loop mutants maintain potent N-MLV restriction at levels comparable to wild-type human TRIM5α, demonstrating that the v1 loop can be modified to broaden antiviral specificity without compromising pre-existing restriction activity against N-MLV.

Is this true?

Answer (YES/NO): YES